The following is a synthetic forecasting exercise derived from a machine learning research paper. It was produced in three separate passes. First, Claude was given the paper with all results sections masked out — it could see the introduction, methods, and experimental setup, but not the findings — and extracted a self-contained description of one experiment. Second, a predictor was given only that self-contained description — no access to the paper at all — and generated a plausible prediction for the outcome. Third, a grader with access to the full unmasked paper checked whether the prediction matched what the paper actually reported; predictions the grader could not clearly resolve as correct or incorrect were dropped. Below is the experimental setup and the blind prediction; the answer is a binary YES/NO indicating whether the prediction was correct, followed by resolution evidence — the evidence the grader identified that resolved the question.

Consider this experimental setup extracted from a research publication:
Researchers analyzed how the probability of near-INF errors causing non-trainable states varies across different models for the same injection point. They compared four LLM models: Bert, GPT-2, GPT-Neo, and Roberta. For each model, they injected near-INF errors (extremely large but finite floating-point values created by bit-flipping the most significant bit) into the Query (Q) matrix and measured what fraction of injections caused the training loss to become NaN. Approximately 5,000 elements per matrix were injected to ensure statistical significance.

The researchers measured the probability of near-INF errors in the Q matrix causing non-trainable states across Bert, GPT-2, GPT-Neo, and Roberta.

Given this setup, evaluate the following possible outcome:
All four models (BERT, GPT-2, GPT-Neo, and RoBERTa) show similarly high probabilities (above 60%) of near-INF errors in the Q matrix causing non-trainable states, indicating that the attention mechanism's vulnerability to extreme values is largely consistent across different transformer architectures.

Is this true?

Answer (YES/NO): NO